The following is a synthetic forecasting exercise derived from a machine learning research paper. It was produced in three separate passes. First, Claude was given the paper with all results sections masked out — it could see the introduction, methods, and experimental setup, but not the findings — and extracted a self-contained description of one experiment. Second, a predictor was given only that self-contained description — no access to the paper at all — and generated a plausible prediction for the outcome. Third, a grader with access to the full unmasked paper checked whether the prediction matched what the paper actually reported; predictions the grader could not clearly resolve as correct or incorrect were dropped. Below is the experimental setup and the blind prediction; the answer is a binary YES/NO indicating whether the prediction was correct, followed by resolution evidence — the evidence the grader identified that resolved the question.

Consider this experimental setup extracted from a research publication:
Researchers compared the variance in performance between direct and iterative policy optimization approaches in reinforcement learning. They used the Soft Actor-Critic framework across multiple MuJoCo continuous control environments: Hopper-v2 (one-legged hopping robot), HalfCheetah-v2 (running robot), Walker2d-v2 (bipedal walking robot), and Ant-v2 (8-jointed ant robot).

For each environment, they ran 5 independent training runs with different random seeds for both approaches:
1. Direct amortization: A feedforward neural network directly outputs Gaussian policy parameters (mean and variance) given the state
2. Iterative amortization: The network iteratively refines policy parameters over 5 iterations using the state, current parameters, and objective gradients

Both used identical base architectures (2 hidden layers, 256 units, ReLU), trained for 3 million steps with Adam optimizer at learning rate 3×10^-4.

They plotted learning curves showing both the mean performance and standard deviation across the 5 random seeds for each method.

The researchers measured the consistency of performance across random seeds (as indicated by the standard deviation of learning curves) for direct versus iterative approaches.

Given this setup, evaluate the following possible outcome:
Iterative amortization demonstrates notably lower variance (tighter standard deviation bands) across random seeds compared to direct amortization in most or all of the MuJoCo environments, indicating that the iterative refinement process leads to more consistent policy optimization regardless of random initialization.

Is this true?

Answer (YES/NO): YES